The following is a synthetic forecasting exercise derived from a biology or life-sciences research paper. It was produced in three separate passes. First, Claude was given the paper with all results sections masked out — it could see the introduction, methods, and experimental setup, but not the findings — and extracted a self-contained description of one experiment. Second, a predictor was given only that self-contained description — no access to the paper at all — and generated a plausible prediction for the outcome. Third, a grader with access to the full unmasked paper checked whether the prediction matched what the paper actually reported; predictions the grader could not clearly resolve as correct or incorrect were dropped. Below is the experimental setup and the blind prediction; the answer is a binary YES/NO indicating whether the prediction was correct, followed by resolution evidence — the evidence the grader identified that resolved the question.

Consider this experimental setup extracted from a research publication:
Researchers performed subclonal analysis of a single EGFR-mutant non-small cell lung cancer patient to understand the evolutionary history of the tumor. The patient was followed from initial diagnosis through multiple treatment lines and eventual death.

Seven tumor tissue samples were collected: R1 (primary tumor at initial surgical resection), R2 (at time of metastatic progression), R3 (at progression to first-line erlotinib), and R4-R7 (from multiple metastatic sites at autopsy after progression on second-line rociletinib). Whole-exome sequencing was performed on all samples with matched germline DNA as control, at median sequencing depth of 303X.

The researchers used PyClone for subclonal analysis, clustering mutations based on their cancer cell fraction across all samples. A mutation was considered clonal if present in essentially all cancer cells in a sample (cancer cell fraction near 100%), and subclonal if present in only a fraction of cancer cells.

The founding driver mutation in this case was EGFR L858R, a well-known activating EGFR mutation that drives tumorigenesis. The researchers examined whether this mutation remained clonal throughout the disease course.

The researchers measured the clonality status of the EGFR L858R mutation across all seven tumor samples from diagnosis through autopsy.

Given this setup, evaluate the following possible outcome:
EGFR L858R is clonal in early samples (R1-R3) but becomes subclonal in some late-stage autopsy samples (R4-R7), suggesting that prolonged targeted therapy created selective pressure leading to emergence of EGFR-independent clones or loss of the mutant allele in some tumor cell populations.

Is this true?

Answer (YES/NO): NO